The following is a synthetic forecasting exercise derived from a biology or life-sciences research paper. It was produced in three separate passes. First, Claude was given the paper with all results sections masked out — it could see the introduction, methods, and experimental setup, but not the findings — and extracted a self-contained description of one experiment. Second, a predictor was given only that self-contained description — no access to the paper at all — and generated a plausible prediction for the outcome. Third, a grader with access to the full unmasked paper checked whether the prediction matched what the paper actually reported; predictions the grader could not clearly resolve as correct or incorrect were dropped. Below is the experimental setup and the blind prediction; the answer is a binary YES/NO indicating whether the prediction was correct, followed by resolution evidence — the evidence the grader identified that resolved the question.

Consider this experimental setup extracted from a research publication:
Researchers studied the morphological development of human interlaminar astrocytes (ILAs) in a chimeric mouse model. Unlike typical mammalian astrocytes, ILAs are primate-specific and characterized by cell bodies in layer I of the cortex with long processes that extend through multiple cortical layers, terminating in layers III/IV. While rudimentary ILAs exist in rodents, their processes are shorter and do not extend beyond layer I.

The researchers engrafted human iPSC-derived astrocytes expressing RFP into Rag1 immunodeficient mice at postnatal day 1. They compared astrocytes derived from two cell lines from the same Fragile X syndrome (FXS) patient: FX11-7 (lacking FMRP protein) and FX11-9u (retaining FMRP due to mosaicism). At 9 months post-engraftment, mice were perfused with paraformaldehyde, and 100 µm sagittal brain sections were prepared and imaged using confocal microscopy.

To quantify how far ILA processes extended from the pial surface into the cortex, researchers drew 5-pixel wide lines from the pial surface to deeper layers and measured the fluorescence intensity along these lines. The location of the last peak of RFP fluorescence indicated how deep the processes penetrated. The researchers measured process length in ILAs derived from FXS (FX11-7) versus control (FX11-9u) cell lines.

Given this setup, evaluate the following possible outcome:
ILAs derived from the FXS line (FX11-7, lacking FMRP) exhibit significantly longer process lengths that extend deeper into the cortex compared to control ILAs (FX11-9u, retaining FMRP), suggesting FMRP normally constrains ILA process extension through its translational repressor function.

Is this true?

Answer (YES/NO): NO